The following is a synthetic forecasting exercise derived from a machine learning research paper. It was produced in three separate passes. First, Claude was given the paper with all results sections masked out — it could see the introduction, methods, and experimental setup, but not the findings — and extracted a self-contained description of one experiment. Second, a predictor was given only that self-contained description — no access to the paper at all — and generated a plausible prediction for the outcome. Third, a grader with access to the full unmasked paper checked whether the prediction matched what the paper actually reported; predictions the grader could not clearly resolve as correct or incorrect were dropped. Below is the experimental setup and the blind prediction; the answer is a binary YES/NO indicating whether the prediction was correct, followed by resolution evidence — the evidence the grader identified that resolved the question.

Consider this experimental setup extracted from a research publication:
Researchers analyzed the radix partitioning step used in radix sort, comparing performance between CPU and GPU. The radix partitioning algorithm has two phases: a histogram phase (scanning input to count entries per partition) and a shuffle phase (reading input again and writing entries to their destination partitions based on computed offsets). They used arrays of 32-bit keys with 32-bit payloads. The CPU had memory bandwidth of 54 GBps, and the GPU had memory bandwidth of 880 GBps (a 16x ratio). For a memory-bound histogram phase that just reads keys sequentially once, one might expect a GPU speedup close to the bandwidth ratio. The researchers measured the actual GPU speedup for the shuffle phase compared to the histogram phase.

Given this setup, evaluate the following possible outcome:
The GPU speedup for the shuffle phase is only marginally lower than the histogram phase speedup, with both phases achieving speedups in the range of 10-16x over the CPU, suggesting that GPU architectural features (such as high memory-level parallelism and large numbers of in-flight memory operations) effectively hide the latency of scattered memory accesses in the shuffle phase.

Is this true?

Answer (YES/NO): YES